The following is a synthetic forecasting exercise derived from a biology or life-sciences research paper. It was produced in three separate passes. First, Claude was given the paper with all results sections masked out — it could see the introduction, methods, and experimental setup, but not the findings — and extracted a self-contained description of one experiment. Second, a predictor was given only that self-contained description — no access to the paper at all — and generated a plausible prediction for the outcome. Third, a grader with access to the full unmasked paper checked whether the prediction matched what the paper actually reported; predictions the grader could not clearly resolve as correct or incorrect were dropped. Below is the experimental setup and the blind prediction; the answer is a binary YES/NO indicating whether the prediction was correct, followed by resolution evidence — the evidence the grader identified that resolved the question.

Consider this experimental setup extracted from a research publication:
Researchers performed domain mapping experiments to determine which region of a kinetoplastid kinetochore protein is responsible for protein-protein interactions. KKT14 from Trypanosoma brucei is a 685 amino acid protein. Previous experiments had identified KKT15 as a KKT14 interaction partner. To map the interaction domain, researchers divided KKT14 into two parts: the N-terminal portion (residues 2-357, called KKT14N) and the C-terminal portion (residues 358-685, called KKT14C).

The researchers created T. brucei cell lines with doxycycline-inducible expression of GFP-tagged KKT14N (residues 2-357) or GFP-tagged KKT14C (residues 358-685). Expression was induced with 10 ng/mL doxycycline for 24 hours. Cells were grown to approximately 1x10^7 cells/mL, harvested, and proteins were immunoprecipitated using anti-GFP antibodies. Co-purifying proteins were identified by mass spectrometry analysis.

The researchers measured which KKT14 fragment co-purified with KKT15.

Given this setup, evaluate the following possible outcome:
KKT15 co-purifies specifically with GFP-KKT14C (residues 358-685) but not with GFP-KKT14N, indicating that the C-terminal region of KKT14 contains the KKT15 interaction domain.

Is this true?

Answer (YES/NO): NO